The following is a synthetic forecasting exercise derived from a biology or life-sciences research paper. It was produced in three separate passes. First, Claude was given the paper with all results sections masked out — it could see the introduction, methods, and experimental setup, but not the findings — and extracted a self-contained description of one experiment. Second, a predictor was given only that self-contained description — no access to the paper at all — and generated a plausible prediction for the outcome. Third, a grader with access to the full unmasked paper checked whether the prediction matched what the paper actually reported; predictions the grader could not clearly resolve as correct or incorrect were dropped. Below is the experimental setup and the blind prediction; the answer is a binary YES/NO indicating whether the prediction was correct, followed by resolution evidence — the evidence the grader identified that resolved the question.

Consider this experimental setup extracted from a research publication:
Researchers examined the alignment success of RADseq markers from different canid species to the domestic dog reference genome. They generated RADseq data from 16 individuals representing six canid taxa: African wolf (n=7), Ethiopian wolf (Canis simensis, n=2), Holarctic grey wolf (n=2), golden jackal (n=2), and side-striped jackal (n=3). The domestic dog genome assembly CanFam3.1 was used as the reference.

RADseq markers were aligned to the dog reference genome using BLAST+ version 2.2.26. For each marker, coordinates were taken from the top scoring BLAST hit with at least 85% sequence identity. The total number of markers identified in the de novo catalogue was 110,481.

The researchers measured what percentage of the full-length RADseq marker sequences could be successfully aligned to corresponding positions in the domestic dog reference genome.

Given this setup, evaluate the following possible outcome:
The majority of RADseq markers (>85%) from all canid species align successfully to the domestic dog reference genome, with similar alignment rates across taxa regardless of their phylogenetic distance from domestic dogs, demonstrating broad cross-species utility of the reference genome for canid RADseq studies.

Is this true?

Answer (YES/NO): NO